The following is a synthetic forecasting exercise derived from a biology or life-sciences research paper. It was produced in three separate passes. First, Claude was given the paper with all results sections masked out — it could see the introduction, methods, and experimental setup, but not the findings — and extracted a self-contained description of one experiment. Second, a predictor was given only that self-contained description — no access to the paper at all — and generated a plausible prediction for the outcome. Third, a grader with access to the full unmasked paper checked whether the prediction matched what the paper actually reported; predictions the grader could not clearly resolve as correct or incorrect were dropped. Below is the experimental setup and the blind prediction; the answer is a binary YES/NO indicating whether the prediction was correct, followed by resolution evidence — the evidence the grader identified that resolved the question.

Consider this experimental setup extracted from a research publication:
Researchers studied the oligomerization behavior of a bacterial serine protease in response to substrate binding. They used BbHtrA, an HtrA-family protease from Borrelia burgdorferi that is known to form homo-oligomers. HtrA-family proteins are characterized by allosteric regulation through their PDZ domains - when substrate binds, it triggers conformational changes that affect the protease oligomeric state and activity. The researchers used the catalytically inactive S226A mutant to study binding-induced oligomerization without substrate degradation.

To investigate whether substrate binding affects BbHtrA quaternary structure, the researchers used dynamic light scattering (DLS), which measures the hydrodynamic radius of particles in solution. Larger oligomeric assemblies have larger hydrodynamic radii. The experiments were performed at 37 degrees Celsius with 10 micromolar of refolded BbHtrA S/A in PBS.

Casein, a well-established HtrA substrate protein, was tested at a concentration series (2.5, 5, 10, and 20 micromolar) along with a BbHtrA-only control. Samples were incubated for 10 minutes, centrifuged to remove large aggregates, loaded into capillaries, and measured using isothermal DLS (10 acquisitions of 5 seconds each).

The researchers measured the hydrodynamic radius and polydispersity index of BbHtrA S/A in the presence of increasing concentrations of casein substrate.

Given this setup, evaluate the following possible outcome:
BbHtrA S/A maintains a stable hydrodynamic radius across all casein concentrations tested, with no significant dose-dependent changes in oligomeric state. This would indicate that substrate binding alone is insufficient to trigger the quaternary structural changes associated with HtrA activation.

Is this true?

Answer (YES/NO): NO